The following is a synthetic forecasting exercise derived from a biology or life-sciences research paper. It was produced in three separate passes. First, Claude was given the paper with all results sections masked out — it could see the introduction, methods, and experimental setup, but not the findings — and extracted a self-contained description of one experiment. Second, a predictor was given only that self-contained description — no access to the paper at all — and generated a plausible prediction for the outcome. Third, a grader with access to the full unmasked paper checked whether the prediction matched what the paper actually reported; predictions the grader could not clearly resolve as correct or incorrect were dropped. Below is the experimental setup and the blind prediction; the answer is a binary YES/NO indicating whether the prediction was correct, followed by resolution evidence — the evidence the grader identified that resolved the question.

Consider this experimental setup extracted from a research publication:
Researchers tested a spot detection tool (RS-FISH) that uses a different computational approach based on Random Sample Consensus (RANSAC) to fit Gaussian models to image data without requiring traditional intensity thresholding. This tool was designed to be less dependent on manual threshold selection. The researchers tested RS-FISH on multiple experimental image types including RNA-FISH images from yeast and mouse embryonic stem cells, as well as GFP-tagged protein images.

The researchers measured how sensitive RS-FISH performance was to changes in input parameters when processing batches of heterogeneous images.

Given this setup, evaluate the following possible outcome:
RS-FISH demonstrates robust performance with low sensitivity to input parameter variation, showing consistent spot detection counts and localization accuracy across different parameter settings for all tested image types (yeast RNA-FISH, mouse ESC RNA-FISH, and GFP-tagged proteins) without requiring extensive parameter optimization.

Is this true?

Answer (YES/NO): NO